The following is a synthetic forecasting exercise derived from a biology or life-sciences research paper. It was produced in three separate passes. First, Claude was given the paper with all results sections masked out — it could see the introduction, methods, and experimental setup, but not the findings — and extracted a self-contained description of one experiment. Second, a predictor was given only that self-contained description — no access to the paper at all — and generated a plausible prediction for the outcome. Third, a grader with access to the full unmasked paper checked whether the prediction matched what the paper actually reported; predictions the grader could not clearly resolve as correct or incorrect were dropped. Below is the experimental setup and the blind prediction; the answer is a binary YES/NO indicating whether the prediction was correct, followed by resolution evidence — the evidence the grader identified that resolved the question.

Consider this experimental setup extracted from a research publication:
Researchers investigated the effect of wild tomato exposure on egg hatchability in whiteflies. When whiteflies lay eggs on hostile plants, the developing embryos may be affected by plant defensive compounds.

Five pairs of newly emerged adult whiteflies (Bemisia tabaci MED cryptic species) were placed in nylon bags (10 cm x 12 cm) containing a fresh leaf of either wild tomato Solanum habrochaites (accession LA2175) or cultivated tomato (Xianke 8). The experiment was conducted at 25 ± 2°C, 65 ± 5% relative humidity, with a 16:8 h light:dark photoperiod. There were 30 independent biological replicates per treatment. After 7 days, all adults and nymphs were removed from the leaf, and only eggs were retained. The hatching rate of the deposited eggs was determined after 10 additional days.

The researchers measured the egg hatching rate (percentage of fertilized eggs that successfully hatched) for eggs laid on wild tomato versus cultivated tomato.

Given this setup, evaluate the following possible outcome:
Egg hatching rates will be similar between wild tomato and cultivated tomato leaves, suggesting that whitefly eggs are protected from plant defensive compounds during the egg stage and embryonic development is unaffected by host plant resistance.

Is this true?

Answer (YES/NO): NO